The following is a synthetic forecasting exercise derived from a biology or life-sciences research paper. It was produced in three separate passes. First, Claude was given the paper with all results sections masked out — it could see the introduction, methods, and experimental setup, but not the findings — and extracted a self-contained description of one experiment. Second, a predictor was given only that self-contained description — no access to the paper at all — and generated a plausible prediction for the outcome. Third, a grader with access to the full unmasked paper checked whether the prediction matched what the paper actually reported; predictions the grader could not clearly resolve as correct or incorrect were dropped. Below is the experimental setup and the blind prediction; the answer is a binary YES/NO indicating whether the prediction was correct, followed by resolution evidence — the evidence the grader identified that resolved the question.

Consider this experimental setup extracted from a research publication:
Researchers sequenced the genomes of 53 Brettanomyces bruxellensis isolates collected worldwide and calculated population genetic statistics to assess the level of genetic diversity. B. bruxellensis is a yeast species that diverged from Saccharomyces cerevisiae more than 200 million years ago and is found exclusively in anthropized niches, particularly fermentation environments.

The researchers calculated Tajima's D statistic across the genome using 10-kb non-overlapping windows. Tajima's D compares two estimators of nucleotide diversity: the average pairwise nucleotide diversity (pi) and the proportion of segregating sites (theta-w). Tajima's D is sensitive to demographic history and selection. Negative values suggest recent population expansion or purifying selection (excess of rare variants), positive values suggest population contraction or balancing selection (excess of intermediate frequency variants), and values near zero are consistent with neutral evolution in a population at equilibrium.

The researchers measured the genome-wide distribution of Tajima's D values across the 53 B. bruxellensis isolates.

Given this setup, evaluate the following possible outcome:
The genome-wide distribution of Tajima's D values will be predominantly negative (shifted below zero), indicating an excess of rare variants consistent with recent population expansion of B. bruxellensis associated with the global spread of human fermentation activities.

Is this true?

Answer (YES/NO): NO